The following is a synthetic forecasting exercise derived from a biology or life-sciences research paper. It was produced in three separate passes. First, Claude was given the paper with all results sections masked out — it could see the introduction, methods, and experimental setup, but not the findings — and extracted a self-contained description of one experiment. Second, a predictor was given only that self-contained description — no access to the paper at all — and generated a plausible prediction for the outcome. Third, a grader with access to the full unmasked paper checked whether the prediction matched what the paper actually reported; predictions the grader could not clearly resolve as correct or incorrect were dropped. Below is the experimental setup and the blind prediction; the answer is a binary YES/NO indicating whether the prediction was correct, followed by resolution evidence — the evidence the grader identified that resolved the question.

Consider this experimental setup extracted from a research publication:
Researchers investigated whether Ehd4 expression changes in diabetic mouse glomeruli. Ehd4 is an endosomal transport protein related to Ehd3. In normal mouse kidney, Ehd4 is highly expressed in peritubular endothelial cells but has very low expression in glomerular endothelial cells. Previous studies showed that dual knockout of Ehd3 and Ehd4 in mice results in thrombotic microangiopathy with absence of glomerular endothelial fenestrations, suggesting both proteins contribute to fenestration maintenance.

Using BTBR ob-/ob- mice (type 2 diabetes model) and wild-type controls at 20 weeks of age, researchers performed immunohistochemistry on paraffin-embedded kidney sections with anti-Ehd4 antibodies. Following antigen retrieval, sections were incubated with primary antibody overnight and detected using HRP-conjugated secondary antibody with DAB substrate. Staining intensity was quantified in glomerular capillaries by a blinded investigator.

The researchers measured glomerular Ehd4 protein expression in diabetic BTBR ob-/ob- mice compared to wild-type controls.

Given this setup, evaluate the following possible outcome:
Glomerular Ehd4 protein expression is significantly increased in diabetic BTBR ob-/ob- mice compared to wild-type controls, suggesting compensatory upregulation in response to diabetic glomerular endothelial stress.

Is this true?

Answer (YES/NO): YES